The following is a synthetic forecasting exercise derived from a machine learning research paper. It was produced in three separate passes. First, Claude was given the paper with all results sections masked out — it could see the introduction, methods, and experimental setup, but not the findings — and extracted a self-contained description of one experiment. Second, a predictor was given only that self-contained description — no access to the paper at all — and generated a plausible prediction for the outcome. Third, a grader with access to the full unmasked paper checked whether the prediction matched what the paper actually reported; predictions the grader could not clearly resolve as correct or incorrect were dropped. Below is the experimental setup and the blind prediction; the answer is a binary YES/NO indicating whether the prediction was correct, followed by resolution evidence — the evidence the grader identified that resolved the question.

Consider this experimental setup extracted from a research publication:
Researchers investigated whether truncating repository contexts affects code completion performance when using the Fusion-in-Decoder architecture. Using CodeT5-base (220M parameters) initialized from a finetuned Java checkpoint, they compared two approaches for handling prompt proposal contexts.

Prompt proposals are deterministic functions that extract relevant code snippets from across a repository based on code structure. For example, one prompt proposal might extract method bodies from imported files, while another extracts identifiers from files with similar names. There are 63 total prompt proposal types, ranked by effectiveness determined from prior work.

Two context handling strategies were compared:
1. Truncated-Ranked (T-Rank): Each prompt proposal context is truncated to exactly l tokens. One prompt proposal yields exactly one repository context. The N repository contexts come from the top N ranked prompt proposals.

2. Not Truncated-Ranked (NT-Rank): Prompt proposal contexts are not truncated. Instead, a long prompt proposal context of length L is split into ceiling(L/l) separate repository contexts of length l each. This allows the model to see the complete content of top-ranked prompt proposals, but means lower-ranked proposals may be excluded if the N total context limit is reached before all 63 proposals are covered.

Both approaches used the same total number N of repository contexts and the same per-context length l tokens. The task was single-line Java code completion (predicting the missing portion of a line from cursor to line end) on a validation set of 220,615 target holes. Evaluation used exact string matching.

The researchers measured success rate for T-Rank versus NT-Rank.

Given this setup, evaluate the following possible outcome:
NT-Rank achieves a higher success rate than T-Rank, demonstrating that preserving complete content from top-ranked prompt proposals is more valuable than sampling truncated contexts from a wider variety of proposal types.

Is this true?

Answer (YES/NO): YES